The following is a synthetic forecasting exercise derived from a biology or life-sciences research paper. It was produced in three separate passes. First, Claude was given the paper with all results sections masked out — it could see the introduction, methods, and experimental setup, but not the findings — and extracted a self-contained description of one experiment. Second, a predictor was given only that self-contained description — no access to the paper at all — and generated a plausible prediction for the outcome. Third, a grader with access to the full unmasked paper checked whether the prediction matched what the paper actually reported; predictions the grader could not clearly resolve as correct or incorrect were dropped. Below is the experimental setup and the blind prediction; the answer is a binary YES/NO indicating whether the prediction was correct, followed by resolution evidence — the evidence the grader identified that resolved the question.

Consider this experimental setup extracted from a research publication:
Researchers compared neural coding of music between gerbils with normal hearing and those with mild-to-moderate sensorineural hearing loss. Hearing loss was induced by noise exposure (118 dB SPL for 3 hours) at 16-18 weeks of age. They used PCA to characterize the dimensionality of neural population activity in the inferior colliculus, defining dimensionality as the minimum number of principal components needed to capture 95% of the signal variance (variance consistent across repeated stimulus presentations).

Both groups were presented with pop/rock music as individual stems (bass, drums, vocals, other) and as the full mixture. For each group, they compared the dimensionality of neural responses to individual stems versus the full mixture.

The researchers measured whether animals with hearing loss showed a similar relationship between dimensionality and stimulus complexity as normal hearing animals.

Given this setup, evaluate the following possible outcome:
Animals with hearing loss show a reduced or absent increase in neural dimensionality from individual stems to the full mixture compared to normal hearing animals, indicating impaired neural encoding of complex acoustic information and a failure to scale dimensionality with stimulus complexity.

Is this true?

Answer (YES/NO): NO